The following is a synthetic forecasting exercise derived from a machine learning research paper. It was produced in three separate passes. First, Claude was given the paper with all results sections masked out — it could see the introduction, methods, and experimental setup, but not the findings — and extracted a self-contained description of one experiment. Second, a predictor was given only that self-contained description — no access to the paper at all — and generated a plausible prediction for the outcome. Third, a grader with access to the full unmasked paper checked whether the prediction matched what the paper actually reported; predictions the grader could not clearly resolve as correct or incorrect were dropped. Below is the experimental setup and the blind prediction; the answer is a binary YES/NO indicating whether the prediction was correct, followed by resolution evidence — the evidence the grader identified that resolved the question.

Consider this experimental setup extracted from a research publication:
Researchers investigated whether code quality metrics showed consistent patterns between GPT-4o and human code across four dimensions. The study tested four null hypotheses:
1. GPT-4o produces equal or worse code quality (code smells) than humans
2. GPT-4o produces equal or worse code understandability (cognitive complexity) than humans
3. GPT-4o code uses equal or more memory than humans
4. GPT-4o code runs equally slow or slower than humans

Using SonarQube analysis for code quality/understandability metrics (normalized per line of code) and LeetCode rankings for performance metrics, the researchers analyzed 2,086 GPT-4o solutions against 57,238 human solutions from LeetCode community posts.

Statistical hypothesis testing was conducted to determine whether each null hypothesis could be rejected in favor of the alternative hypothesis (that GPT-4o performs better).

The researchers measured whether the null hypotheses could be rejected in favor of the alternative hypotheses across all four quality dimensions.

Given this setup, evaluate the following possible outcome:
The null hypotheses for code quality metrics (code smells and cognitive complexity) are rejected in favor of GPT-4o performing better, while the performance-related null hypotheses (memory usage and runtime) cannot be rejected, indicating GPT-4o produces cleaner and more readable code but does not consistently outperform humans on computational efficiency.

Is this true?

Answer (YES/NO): NO